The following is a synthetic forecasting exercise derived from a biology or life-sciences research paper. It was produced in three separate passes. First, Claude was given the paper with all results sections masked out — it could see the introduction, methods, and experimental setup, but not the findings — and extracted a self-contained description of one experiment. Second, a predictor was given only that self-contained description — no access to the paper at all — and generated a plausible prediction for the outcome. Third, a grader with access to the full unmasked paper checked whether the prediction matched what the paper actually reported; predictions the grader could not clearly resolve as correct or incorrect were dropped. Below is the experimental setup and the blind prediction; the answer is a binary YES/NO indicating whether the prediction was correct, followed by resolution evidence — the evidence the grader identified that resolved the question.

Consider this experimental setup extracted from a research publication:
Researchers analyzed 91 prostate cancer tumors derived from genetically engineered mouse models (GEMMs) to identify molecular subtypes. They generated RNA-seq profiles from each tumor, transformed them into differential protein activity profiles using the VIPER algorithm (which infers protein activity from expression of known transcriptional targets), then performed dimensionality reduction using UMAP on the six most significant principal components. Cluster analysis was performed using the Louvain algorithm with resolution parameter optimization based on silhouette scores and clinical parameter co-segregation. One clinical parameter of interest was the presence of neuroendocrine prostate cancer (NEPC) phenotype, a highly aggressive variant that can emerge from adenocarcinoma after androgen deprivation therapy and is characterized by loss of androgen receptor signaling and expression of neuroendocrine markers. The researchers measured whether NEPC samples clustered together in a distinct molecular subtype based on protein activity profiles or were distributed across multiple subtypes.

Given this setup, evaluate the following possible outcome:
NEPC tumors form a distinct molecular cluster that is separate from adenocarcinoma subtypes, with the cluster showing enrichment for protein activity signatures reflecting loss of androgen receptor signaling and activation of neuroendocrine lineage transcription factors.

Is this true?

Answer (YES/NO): NO